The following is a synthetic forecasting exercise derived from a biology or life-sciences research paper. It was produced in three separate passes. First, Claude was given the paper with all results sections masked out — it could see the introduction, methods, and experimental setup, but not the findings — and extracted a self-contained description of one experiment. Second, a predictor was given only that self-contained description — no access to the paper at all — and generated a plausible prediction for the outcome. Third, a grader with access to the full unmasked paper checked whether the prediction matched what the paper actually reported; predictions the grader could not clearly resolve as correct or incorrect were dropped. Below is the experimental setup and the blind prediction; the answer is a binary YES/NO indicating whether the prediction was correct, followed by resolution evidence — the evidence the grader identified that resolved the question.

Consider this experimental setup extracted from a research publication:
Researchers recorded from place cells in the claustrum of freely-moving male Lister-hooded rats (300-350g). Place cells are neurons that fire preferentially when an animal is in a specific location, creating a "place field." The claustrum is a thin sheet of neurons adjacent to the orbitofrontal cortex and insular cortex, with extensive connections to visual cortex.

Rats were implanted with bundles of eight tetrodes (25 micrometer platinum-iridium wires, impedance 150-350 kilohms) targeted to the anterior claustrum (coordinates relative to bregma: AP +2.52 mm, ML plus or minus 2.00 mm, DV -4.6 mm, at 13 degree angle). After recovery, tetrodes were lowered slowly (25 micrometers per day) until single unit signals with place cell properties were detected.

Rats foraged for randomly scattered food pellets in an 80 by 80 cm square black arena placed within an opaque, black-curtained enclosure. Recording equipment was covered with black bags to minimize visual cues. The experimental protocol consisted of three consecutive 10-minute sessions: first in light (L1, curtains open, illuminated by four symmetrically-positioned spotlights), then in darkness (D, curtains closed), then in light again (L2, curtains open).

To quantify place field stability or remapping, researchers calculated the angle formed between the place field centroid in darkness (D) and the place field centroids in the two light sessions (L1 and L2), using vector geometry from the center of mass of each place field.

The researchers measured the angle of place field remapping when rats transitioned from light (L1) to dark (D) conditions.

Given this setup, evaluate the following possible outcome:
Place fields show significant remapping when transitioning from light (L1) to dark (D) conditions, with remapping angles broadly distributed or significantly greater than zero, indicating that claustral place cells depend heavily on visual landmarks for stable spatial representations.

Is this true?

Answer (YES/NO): YES